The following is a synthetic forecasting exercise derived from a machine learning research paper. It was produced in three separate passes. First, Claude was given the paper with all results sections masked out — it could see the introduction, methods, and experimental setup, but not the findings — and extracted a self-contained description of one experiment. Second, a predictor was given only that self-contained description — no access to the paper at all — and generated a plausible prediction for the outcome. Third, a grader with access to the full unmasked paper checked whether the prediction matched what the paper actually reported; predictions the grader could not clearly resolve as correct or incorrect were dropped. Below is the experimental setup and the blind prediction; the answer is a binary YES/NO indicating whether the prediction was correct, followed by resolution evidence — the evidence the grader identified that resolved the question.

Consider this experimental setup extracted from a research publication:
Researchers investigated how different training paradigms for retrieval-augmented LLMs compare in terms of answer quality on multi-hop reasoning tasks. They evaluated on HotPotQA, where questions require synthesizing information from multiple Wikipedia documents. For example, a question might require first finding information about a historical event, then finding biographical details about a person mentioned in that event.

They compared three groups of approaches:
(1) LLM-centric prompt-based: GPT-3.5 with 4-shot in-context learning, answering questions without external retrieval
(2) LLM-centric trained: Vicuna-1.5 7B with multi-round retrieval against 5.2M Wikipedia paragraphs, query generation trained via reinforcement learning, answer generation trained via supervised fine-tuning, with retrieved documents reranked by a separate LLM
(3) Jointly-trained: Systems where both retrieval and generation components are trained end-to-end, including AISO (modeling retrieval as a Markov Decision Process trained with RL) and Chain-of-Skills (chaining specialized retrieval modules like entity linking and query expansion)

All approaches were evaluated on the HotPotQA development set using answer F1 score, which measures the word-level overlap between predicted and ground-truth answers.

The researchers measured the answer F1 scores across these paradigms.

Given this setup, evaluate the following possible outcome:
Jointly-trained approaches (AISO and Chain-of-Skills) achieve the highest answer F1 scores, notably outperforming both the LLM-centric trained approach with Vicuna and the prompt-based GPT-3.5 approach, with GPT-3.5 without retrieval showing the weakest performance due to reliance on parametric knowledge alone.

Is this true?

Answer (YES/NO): NO